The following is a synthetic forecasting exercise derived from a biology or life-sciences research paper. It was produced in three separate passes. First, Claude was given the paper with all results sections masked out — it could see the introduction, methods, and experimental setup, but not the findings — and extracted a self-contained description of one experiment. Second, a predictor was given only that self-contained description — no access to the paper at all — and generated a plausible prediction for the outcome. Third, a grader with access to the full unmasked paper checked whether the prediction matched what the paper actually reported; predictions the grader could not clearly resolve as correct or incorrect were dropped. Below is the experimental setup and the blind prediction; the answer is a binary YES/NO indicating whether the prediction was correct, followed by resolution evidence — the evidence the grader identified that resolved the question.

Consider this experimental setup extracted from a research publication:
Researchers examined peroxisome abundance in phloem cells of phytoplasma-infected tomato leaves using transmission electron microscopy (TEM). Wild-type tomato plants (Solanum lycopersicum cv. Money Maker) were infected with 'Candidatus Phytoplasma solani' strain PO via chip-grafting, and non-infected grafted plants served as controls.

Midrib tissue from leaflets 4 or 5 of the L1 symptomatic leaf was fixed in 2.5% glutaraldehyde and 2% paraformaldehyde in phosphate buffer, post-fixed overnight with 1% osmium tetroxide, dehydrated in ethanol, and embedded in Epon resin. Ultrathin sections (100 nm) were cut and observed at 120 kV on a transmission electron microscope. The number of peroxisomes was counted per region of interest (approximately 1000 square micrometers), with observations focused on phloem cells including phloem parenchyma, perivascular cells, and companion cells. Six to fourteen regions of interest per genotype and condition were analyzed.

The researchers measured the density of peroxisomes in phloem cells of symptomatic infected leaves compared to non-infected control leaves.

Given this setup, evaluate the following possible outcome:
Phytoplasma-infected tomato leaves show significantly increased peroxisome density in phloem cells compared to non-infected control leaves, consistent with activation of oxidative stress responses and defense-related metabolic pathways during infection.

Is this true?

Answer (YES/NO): YES